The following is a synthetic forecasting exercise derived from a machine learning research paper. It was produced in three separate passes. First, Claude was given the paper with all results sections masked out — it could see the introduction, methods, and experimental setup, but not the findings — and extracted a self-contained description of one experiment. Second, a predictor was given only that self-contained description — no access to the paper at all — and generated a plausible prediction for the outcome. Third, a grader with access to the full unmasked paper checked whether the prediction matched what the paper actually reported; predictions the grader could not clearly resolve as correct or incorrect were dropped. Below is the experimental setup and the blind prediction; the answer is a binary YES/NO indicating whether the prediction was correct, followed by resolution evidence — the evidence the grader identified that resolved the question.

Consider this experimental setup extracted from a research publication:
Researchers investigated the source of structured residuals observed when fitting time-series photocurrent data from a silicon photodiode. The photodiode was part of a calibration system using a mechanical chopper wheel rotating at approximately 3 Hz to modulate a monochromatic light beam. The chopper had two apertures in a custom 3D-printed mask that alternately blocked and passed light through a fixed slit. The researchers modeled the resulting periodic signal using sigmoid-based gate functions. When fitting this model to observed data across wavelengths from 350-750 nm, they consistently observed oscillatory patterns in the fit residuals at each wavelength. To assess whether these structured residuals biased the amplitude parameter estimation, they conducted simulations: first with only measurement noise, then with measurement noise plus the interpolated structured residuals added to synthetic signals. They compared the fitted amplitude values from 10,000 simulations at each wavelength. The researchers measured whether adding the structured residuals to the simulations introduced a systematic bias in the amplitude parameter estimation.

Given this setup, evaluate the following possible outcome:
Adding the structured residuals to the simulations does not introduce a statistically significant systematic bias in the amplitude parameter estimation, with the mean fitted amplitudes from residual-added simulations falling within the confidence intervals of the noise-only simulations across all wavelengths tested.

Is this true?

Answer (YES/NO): YES